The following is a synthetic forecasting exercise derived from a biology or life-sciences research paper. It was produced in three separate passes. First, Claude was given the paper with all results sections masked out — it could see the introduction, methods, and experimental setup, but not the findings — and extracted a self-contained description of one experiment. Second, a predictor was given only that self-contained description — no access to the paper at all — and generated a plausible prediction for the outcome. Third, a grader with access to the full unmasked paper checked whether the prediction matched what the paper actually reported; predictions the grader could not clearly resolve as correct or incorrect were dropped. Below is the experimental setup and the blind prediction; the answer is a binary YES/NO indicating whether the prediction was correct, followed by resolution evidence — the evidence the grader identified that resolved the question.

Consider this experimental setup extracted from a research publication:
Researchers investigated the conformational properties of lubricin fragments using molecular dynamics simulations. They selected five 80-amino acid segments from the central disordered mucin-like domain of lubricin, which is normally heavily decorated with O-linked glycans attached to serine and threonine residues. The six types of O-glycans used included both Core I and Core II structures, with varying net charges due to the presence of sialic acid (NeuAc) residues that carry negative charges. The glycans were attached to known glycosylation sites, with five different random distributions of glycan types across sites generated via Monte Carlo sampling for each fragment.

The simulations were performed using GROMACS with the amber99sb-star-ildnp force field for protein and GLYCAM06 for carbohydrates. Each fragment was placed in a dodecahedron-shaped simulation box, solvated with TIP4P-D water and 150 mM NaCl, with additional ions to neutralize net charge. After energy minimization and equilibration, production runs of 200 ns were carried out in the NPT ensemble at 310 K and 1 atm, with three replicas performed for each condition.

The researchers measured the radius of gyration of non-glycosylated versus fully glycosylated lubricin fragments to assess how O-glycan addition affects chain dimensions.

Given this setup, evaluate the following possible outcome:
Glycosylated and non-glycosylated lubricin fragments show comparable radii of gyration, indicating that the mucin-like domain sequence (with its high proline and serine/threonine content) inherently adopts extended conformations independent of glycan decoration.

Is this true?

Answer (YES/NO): NO